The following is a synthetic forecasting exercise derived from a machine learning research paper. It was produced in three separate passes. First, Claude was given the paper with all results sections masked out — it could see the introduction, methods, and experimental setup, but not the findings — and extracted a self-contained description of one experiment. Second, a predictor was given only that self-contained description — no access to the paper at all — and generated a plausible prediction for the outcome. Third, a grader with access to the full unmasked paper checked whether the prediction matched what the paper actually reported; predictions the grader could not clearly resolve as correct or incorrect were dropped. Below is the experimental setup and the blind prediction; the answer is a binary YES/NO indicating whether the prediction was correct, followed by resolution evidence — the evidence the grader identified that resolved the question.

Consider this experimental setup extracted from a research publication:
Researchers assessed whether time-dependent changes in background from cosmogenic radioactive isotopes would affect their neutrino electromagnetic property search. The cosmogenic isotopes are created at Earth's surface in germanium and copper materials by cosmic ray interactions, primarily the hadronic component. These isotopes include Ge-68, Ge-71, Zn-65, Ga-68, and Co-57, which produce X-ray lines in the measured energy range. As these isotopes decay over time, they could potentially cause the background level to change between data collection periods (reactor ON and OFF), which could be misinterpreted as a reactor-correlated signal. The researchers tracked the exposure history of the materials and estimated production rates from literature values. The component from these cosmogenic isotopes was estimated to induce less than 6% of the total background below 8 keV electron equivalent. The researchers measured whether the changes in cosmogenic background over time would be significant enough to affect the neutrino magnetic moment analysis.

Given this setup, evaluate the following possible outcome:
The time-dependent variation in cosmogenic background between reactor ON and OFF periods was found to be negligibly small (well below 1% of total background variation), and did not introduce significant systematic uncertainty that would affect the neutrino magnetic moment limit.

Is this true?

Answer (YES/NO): NO